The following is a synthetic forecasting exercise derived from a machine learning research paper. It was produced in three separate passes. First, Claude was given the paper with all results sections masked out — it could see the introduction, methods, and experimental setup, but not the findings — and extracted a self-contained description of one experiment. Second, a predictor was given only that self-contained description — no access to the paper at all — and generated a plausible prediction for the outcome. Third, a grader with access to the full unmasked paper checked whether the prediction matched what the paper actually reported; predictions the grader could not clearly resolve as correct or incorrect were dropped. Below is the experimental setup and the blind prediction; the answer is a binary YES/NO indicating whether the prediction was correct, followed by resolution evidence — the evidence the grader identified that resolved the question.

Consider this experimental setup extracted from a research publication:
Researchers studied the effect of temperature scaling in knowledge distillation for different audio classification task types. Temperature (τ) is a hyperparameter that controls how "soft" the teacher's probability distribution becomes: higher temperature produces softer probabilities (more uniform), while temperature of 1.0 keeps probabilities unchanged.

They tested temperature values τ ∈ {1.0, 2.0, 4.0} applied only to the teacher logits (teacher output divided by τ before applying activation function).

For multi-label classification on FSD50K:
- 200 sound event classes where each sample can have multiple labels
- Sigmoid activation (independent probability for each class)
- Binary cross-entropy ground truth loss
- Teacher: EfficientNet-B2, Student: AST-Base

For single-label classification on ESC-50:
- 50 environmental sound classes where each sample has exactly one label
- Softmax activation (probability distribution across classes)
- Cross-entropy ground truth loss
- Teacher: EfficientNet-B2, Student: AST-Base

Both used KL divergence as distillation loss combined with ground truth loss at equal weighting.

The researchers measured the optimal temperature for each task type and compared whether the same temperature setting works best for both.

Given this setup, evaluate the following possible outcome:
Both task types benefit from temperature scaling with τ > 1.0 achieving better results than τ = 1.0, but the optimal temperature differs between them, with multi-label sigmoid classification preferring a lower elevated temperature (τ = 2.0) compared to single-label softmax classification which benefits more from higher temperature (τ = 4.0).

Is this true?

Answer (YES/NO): NO